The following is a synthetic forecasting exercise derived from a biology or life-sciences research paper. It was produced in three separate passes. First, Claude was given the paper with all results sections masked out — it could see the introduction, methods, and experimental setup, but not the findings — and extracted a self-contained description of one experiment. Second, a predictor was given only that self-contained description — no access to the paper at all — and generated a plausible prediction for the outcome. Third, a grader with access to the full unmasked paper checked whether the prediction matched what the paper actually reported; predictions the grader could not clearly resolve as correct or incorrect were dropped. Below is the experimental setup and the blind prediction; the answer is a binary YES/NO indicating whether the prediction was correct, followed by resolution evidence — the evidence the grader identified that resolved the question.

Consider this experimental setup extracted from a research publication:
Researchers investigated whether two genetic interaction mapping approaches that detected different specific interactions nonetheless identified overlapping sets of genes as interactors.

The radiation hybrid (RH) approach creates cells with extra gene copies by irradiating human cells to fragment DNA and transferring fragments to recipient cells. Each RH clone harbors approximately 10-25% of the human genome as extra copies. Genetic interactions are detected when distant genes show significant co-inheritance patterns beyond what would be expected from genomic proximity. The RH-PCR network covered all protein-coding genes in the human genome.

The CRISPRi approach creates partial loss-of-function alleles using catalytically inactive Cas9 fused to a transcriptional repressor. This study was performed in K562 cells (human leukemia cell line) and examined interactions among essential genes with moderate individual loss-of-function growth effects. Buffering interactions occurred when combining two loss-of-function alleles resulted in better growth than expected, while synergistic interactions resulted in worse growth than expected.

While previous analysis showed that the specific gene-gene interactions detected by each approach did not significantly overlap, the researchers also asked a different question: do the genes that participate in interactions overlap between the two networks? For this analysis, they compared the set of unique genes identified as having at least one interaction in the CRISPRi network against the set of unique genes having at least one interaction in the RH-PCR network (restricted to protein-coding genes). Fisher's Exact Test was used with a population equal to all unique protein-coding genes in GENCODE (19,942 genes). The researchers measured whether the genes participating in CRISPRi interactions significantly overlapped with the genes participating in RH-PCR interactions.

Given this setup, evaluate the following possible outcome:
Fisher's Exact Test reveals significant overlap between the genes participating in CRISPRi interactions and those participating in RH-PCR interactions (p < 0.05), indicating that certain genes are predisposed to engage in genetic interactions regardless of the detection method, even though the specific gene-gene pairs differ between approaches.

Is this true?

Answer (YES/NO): YES